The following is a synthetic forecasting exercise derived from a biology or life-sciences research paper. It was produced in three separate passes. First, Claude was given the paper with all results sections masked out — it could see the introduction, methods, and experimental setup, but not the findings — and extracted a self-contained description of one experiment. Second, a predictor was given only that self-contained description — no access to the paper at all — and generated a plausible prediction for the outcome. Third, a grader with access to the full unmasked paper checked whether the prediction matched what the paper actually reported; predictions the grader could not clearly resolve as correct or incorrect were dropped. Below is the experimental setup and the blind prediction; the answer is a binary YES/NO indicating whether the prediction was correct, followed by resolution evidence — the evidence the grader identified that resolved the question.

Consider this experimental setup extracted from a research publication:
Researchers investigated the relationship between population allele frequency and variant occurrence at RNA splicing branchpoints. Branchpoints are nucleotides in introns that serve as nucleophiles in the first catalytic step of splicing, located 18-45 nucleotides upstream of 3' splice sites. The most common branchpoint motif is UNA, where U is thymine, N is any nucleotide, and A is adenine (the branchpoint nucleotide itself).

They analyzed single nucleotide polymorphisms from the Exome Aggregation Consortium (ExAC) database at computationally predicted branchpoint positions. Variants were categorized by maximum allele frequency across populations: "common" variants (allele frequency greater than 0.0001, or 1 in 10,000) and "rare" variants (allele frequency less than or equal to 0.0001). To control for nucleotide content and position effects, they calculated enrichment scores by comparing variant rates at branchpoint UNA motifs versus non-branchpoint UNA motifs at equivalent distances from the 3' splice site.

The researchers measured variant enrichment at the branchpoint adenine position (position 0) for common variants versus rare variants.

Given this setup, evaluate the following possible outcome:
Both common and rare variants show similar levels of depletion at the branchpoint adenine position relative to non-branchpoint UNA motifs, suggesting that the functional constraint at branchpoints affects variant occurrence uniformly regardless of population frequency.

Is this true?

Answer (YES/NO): NO